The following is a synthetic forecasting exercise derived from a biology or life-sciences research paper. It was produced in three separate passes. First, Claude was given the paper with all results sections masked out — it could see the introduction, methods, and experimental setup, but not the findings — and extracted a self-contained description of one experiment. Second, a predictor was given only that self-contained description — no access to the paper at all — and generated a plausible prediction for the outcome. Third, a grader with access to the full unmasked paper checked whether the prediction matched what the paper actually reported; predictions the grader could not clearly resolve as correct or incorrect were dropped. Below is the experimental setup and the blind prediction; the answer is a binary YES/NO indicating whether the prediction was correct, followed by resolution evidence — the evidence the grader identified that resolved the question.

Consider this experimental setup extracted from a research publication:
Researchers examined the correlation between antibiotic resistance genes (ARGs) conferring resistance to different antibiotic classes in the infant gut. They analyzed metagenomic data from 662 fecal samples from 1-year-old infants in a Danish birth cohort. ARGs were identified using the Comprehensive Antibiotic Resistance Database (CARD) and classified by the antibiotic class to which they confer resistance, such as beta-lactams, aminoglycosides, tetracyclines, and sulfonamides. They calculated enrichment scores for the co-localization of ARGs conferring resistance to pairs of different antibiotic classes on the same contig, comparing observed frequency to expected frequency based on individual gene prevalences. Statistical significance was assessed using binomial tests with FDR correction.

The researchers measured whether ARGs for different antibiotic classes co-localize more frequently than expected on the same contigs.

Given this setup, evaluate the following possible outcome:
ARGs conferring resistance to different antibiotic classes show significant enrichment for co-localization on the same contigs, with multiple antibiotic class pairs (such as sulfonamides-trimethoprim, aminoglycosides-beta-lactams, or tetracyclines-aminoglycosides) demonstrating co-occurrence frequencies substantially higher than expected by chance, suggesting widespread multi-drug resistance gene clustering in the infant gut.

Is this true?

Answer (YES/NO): YES